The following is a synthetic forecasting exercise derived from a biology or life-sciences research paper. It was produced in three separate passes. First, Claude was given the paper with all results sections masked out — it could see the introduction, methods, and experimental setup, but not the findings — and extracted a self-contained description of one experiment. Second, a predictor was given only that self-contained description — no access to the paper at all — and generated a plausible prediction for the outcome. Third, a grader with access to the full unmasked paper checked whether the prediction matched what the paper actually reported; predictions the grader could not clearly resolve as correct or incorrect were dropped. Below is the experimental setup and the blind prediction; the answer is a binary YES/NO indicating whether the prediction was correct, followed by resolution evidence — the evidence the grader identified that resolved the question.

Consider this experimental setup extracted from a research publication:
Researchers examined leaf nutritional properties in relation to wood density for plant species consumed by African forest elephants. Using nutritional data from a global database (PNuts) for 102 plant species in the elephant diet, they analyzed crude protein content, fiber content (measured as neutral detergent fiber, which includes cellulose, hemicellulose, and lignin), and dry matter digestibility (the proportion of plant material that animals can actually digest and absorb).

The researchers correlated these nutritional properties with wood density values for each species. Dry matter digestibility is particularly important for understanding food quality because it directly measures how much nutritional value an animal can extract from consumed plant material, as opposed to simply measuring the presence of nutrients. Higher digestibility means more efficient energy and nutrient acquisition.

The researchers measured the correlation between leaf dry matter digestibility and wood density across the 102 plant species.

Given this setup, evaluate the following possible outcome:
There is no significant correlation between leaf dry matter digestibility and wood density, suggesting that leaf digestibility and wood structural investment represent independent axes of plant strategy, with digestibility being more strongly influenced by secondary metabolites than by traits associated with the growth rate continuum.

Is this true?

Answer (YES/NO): NO